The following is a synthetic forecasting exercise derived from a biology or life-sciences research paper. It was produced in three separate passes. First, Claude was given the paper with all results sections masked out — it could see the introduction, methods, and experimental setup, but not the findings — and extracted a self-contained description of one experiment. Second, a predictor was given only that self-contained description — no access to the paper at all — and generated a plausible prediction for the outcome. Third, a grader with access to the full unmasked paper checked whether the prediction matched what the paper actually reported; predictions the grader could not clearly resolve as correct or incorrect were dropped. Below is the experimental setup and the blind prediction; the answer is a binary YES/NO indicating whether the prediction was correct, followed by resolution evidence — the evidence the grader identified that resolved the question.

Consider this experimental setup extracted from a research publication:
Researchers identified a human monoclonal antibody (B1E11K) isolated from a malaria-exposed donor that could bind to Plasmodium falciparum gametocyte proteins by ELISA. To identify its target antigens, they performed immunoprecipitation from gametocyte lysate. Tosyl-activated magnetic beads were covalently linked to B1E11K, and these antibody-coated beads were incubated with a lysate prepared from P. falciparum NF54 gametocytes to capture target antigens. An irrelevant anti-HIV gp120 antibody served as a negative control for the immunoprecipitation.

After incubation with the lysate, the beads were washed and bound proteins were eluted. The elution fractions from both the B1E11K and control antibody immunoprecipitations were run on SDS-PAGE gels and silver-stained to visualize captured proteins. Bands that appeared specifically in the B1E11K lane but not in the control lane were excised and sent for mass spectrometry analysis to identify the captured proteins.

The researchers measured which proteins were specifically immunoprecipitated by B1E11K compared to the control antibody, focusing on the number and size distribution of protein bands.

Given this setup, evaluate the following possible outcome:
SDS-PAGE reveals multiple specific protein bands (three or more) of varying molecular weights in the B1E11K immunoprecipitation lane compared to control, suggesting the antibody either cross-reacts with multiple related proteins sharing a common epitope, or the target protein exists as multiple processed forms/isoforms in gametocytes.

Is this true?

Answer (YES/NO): YES